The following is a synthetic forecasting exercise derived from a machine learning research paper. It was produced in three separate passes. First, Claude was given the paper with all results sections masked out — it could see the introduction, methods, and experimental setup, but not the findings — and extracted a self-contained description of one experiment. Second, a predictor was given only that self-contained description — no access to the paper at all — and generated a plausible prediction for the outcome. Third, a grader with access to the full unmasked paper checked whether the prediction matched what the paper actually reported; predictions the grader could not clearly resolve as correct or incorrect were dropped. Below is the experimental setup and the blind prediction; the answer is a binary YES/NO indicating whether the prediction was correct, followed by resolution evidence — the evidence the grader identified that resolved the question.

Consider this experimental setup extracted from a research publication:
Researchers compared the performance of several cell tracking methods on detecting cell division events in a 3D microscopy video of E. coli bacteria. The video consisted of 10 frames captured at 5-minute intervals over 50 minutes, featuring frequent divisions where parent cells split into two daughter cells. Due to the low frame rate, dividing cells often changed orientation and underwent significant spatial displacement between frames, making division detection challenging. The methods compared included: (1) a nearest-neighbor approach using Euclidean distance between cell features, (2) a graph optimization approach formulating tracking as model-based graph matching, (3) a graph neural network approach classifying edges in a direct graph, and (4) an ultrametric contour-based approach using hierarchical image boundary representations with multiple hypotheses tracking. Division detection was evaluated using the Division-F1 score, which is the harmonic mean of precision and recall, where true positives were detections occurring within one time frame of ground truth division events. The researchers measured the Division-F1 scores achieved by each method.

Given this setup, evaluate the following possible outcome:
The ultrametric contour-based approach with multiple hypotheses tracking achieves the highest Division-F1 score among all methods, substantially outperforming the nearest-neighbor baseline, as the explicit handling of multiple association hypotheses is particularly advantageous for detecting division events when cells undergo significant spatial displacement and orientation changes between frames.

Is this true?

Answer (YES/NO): NO